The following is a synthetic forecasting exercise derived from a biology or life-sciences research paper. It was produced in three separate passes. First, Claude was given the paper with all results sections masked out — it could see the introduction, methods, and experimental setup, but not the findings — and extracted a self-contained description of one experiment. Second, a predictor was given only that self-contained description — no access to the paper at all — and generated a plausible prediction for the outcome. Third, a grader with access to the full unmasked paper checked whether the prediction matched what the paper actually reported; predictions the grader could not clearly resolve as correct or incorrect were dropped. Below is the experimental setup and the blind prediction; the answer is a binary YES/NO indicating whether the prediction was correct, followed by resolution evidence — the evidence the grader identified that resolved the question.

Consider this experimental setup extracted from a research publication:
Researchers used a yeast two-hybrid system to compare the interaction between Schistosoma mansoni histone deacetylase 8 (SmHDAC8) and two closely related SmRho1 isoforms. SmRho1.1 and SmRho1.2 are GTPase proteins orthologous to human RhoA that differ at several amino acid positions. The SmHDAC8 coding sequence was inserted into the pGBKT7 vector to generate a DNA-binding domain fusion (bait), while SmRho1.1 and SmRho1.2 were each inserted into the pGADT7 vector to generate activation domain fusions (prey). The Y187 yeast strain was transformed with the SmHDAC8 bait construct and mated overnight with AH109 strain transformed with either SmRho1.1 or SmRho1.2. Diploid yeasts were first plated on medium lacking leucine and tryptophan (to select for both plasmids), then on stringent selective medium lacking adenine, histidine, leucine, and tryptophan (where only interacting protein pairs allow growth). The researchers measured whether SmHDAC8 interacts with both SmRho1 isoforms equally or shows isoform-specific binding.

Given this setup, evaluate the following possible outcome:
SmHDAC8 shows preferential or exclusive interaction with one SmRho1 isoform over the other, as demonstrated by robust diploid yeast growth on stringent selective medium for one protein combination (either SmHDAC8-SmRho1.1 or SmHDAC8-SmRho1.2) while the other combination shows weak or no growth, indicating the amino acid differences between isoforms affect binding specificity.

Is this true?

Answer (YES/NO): YES